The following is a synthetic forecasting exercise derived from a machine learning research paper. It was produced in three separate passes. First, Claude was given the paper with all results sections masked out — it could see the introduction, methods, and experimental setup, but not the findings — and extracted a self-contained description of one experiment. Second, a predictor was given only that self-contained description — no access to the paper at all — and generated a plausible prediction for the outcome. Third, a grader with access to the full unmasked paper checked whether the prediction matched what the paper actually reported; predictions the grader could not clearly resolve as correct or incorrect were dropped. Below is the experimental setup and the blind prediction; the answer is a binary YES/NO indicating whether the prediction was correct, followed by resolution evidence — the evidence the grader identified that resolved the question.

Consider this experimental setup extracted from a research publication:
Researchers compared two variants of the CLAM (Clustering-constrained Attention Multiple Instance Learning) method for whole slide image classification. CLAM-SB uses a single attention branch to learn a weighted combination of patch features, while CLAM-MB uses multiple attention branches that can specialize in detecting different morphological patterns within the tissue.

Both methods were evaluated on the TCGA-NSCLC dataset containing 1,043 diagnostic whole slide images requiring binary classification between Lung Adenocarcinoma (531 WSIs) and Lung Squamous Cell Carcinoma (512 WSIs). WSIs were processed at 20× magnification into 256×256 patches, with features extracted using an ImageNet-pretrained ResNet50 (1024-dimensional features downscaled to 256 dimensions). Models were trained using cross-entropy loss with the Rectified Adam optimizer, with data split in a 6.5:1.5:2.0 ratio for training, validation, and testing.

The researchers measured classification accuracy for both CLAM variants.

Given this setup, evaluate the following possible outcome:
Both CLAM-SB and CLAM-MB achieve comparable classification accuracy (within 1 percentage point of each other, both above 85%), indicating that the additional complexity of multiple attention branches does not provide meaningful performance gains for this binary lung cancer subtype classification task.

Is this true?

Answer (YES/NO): NO